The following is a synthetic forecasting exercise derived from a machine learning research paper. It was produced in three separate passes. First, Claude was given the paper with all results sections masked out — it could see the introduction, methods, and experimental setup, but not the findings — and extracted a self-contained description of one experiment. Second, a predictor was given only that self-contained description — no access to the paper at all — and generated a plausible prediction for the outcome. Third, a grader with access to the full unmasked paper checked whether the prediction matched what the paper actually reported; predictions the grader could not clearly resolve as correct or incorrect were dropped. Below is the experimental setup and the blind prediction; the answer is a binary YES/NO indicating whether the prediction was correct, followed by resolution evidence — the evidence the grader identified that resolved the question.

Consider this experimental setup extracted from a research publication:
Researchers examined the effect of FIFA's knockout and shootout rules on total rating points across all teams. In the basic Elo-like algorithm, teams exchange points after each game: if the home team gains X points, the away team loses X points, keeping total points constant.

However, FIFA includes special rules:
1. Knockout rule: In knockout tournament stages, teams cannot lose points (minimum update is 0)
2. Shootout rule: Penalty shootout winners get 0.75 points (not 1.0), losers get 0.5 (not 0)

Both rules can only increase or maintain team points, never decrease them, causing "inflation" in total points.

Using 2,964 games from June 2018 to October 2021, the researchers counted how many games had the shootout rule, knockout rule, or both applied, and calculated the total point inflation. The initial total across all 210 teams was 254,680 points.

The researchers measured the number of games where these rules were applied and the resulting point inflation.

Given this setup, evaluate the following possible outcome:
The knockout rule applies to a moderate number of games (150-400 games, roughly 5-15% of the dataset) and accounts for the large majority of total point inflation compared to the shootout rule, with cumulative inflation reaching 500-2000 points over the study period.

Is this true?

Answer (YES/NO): NO